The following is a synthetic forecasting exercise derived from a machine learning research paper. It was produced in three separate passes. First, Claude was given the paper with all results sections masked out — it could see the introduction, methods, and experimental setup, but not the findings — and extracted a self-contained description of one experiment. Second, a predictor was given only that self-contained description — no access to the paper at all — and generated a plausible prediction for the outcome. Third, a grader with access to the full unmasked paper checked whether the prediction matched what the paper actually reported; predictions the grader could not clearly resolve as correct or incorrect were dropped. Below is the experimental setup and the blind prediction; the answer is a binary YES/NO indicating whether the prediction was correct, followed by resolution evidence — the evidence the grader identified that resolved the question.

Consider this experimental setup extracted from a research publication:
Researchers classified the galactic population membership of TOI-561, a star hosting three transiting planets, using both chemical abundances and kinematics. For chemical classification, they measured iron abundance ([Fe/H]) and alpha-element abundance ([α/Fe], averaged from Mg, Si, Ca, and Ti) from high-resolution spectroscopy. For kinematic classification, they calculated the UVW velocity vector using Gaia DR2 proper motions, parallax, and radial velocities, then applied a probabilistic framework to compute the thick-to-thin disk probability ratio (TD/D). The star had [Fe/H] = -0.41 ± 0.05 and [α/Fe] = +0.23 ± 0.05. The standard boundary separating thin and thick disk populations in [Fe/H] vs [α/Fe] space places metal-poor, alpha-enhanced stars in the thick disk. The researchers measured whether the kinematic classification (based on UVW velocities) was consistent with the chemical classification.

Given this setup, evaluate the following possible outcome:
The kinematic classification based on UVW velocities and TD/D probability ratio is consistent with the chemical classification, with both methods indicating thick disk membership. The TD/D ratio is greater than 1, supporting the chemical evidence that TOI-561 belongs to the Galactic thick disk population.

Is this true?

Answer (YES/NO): YES